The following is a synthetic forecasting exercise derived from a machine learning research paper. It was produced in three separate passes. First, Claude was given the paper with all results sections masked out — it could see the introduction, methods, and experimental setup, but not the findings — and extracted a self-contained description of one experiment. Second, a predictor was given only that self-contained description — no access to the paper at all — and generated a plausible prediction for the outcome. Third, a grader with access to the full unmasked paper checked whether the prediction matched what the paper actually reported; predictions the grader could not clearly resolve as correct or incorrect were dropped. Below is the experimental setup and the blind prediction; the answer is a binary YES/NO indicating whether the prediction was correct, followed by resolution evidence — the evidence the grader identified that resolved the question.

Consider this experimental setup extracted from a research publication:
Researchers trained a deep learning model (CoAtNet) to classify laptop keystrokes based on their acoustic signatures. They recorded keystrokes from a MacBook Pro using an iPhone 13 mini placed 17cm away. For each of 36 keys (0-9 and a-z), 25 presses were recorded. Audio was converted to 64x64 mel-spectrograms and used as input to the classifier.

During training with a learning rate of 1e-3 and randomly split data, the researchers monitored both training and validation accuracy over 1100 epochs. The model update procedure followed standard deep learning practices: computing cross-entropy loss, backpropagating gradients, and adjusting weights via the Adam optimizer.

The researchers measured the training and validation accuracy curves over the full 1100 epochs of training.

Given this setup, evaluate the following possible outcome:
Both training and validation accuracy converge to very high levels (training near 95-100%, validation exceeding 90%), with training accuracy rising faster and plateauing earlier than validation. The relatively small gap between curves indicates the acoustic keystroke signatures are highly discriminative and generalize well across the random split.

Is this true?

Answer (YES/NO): NO